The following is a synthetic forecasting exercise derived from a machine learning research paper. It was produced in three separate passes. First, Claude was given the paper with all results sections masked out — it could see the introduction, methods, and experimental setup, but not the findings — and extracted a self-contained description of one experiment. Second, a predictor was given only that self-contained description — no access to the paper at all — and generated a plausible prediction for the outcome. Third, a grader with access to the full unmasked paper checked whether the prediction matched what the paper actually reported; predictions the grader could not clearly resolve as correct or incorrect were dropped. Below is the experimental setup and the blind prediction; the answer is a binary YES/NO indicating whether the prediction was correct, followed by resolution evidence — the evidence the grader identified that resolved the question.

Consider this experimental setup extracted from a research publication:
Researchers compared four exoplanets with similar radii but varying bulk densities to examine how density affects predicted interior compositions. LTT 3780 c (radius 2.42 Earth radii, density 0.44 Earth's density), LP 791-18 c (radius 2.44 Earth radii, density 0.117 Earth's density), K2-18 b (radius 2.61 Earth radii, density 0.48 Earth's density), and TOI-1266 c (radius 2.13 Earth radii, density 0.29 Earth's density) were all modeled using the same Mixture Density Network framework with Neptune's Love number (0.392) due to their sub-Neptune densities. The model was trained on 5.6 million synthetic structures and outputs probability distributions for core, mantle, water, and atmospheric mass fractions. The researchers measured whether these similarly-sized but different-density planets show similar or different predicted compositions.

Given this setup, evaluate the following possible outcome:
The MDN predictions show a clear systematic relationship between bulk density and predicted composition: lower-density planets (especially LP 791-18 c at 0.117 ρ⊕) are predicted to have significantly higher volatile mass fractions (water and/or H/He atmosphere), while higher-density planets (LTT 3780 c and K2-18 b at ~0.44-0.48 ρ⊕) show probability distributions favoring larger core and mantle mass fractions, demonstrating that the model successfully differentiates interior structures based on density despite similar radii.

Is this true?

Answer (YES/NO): NO